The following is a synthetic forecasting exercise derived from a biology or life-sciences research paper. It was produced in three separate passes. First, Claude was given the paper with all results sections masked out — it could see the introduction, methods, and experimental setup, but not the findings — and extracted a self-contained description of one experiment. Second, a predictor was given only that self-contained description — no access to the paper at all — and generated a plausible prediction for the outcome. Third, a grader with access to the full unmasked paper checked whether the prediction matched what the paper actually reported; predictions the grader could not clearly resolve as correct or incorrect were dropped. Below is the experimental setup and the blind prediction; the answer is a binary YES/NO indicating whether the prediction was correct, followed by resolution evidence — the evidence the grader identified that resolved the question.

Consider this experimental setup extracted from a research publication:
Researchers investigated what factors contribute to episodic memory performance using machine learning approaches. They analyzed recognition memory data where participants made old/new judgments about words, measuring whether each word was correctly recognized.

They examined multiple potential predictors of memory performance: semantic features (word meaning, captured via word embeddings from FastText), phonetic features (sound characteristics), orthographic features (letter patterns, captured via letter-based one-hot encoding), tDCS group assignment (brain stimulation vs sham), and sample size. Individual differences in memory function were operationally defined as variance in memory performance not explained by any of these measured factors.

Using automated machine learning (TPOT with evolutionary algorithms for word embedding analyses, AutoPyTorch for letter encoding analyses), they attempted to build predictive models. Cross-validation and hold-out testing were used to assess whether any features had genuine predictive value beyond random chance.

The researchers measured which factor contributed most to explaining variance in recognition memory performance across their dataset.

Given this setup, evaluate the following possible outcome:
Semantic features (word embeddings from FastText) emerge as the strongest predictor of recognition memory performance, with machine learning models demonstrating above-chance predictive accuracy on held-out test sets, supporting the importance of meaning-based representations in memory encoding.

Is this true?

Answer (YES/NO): NO